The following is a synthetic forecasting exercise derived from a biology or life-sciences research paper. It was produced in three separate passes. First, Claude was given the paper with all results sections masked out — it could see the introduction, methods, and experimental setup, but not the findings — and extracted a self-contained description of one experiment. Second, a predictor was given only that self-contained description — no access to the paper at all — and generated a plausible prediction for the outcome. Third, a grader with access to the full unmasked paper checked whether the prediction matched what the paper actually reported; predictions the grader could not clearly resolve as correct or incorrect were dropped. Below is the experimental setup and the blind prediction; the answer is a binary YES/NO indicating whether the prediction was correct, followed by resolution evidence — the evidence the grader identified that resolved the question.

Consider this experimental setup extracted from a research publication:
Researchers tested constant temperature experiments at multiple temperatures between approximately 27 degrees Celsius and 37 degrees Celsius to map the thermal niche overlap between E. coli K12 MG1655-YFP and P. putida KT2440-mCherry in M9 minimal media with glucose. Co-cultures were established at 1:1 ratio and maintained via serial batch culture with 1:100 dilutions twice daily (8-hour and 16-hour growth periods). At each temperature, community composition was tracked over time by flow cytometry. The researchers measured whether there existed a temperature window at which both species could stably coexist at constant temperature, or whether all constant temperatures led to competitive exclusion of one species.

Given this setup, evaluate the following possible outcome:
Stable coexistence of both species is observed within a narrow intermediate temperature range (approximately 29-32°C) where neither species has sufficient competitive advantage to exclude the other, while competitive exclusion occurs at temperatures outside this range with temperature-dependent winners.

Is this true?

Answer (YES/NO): NO